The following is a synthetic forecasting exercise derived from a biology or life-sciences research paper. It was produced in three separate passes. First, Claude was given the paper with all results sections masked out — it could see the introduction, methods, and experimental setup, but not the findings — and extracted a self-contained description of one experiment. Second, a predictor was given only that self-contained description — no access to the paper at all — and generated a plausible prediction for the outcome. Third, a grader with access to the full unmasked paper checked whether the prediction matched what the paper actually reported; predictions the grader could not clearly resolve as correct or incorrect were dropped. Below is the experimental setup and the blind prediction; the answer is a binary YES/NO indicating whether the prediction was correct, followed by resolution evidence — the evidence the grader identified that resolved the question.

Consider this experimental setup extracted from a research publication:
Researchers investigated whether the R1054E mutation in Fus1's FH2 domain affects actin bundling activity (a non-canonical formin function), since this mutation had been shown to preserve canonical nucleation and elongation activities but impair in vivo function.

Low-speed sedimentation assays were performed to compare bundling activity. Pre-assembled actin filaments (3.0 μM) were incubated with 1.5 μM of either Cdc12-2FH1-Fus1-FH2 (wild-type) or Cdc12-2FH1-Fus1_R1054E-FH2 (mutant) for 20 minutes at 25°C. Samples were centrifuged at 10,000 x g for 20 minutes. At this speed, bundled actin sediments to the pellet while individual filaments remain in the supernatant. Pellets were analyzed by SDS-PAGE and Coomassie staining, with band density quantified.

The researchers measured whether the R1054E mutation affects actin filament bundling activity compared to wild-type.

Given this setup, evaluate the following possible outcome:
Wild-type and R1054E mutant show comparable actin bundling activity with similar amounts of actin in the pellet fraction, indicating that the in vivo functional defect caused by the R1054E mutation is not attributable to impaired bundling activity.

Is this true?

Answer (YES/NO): YES